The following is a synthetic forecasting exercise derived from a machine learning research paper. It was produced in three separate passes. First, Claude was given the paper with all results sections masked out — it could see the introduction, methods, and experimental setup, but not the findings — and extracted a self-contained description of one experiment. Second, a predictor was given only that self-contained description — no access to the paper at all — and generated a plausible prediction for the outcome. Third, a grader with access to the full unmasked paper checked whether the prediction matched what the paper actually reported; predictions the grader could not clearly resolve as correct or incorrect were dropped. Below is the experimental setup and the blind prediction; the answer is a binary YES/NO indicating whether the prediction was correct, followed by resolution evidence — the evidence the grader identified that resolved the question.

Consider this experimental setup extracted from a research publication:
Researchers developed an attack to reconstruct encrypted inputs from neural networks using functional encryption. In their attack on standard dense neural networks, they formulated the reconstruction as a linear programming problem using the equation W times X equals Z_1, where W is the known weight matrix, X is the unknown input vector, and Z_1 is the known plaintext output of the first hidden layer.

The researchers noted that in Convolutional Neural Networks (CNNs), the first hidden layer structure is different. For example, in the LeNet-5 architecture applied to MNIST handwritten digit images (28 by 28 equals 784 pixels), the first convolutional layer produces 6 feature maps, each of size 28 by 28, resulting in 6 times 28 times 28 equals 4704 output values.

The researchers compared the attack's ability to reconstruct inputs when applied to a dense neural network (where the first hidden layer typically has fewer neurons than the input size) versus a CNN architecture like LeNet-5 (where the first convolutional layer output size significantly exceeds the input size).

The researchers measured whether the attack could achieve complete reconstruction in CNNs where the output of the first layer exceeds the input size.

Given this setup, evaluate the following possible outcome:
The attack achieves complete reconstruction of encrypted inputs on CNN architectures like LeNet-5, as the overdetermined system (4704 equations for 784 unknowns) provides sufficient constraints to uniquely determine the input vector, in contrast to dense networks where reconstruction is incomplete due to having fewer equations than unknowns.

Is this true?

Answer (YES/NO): YES